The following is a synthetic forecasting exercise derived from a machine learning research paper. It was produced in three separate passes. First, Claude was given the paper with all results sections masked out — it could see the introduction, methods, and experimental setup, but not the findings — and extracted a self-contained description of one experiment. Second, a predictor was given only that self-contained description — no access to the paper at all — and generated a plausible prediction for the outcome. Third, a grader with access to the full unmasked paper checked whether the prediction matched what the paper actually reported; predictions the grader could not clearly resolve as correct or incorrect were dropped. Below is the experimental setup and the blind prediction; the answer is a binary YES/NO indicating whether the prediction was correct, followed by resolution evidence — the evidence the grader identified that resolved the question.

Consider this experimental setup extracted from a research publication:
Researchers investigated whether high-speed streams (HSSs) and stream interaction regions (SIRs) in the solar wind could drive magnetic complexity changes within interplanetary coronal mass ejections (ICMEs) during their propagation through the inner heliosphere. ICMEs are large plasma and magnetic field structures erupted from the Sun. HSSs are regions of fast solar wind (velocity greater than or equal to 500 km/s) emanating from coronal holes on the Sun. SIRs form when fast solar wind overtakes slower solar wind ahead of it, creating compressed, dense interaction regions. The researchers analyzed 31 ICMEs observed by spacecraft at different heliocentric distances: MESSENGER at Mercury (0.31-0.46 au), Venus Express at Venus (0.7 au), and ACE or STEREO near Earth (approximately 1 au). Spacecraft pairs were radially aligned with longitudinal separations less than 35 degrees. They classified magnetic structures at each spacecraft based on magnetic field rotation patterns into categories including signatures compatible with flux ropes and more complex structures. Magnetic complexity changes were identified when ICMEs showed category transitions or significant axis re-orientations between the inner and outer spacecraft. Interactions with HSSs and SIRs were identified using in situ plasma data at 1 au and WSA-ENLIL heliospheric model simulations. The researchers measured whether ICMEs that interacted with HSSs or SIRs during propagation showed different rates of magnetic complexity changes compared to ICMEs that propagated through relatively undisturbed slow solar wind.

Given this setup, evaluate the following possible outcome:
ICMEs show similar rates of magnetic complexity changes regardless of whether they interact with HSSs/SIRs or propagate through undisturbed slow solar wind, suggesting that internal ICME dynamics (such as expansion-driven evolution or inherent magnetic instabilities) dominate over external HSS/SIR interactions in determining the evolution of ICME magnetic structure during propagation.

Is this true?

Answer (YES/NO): NO